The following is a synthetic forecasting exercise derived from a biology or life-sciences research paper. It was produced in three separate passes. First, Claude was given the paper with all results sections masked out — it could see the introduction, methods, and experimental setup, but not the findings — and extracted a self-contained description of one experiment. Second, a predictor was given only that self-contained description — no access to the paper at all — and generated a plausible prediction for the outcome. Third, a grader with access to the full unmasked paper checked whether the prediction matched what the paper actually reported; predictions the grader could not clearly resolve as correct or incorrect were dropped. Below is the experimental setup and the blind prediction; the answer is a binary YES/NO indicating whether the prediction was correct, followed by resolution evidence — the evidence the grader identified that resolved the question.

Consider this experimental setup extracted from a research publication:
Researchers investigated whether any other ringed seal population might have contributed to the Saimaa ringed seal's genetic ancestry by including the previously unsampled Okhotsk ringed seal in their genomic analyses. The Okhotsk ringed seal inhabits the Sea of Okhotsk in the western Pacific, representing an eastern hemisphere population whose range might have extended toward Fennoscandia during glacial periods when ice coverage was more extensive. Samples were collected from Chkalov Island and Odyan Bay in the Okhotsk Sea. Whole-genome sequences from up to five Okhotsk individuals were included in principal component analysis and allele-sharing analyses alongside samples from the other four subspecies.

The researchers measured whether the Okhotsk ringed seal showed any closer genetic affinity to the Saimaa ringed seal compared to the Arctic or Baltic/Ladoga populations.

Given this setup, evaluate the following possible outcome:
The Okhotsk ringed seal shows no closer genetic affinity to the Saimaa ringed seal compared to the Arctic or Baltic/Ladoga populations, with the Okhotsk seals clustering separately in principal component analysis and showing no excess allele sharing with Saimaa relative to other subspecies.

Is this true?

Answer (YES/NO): YES